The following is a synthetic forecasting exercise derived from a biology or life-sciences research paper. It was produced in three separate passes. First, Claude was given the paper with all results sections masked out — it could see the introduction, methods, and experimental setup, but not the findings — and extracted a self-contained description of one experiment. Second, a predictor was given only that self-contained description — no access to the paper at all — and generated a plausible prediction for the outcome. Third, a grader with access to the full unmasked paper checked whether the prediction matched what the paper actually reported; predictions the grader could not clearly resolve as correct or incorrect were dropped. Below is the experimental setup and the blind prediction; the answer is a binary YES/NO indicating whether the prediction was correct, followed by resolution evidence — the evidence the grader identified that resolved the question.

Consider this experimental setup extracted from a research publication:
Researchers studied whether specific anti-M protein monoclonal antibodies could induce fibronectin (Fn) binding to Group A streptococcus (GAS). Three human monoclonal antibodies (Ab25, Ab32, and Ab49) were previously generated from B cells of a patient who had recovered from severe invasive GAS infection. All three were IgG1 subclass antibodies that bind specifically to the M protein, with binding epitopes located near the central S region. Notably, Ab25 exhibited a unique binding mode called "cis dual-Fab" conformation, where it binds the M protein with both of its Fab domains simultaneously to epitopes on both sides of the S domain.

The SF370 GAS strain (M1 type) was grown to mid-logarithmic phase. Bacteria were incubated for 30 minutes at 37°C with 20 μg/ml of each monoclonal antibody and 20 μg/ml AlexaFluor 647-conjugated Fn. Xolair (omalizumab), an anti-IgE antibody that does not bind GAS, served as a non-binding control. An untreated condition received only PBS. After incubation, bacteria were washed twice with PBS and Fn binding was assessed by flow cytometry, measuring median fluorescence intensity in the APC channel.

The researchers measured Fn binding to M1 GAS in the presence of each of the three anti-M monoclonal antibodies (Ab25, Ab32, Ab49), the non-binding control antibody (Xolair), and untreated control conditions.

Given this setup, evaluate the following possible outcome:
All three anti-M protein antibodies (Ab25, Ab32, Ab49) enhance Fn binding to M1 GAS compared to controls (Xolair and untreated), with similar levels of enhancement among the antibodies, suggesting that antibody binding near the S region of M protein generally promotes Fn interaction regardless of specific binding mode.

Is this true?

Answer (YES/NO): NO